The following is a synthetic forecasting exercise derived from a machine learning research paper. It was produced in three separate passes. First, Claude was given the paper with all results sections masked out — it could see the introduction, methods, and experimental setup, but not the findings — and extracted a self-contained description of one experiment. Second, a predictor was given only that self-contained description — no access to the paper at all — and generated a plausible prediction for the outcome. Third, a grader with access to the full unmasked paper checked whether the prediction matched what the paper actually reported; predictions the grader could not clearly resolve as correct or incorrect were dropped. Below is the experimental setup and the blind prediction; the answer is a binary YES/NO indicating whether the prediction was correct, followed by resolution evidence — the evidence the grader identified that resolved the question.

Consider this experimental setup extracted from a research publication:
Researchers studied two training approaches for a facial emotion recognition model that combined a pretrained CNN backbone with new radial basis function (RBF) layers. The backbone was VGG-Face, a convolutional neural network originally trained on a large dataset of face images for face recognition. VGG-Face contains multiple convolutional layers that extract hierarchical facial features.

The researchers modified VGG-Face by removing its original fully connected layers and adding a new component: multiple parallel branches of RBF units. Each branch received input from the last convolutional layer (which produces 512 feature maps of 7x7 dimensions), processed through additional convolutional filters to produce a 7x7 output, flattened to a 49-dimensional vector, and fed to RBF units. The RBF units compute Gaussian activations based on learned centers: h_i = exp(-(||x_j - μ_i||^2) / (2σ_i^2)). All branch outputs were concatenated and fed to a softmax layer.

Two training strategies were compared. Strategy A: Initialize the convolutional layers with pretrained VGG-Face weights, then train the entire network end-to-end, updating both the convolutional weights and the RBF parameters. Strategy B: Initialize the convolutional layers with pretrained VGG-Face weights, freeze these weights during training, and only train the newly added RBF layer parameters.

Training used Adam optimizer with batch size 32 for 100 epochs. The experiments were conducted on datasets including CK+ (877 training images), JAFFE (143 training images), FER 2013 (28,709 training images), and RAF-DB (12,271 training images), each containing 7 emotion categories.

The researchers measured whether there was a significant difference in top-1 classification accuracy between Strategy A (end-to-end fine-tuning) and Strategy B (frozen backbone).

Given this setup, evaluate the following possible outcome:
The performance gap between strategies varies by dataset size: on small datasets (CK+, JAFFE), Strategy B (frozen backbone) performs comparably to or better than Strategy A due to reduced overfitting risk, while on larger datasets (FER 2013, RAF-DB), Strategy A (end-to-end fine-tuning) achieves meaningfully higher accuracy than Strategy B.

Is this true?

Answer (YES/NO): NO